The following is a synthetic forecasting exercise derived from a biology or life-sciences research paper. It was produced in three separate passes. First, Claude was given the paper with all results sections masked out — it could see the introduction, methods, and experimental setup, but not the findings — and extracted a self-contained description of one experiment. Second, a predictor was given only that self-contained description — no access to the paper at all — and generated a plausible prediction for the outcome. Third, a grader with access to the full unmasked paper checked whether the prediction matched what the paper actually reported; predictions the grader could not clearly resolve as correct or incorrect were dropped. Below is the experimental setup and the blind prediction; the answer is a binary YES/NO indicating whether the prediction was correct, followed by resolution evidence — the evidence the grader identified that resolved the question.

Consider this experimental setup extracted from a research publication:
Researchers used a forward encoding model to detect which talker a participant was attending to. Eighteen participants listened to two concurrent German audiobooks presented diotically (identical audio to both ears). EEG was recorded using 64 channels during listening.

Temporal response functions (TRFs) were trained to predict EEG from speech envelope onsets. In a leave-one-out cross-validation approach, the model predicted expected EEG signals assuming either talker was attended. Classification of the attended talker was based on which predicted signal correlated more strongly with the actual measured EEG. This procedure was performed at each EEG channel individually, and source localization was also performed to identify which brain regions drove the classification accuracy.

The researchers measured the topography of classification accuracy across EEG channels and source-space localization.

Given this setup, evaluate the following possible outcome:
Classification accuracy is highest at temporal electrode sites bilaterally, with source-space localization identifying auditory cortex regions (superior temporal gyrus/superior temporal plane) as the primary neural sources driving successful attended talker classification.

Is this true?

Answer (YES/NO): NO